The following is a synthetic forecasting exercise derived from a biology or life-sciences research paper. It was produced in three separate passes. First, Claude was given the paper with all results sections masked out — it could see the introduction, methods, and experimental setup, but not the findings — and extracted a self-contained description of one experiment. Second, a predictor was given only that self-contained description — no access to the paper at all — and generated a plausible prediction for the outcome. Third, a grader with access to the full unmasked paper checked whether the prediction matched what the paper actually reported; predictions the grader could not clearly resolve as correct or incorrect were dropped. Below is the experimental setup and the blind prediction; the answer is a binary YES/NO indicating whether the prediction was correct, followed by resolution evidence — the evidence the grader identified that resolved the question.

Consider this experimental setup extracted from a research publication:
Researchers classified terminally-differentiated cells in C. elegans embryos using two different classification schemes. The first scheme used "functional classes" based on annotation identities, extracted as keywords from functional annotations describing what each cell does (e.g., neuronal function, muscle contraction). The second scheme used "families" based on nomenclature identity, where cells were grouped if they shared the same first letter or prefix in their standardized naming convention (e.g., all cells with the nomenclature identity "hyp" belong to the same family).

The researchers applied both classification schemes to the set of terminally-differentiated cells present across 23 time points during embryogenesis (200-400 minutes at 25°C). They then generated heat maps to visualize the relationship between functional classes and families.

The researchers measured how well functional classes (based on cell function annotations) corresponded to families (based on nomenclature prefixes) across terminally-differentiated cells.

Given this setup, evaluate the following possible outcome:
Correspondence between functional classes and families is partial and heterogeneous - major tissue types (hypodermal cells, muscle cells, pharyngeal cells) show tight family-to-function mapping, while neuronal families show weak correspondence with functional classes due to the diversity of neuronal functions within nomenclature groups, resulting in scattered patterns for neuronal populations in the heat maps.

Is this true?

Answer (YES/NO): NO